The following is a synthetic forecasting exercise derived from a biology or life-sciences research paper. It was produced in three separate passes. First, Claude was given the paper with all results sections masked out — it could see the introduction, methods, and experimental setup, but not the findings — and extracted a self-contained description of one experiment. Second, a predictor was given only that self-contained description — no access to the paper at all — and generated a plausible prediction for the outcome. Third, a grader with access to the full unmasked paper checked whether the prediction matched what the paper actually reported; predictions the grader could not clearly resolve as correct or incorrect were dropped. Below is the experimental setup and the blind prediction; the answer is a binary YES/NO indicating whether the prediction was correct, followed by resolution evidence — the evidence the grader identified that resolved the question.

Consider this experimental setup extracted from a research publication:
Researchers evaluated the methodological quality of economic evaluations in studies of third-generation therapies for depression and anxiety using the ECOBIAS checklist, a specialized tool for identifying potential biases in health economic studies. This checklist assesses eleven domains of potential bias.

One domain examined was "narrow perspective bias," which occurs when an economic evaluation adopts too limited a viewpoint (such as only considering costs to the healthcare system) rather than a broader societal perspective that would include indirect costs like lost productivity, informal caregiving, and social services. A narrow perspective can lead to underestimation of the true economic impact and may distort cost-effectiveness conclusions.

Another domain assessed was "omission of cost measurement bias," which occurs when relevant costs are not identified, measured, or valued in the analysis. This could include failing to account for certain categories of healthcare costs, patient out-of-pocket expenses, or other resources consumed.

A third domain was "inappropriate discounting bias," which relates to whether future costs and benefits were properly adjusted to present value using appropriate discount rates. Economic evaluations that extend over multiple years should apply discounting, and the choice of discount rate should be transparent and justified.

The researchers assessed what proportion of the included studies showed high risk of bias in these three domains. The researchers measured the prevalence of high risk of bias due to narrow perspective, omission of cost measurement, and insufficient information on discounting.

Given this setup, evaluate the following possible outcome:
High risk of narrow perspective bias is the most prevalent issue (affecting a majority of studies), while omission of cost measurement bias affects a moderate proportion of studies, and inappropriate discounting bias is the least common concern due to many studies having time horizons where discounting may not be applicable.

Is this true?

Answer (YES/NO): NO